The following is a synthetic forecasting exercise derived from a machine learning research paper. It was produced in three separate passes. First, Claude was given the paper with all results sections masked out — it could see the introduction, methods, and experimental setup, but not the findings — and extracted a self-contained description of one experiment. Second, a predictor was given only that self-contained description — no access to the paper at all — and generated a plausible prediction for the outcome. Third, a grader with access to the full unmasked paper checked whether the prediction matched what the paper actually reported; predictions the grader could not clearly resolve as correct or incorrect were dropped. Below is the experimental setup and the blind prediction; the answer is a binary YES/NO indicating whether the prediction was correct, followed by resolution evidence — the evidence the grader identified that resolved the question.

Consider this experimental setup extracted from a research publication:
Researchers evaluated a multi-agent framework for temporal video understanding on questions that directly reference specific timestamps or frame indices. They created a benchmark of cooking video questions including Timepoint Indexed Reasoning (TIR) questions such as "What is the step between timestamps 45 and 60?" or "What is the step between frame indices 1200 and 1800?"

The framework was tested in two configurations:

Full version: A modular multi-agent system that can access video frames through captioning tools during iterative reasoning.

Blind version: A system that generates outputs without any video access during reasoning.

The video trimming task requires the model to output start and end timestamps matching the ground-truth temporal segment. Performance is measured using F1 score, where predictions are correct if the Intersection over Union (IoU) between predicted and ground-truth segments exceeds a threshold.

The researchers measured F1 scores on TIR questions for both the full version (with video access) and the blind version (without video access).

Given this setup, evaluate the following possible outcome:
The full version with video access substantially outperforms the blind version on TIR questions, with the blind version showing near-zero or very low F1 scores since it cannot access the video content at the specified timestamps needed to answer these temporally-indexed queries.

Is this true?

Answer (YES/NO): NO